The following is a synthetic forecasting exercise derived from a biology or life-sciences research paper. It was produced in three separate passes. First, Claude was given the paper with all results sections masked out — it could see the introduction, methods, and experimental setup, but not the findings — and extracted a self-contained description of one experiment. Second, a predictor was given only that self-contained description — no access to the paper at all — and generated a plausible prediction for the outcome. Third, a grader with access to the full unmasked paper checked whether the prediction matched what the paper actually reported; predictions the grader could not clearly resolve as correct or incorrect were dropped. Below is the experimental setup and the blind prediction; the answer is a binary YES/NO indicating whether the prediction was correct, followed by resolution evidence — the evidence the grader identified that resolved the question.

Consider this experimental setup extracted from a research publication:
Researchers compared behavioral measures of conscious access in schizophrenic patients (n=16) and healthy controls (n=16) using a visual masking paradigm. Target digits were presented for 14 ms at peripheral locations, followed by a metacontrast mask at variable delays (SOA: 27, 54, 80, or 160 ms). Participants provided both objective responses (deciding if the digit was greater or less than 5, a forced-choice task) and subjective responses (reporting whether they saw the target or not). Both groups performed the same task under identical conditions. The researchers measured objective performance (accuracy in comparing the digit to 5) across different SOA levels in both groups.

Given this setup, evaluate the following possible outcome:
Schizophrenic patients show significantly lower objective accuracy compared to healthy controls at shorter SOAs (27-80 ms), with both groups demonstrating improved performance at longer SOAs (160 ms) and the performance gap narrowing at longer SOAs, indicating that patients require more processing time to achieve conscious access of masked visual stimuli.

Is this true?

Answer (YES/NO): NO